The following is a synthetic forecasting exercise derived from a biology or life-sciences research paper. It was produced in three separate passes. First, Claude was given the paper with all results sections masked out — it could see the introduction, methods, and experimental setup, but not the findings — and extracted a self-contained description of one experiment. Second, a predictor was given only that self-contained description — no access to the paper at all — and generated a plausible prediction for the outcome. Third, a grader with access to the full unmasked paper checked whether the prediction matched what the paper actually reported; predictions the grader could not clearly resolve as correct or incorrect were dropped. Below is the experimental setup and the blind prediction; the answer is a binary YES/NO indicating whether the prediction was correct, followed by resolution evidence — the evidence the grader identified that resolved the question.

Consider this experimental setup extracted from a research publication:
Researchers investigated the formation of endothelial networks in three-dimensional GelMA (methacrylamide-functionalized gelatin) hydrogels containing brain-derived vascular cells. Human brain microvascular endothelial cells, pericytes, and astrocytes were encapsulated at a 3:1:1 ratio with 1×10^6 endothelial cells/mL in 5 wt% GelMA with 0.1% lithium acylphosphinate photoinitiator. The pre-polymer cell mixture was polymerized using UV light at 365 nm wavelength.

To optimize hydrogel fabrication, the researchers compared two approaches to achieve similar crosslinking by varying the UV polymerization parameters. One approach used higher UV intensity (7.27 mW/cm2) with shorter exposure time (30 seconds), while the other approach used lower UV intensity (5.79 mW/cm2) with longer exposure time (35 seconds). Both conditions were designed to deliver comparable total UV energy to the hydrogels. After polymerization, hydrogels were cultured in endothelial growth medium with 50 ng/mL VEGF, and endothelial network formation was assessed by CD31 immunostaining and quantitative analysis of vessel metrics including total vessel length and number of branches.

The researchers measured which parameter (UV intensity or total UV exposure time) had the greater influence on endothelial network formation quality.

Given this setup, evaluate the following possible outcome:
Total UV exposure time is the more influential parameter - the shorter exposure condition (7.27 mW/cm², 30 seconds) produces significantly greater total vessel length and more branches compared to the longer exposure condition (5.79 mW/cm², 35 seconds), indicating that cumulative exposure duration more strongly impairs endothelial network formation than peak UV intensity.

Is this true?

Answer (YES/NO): NO